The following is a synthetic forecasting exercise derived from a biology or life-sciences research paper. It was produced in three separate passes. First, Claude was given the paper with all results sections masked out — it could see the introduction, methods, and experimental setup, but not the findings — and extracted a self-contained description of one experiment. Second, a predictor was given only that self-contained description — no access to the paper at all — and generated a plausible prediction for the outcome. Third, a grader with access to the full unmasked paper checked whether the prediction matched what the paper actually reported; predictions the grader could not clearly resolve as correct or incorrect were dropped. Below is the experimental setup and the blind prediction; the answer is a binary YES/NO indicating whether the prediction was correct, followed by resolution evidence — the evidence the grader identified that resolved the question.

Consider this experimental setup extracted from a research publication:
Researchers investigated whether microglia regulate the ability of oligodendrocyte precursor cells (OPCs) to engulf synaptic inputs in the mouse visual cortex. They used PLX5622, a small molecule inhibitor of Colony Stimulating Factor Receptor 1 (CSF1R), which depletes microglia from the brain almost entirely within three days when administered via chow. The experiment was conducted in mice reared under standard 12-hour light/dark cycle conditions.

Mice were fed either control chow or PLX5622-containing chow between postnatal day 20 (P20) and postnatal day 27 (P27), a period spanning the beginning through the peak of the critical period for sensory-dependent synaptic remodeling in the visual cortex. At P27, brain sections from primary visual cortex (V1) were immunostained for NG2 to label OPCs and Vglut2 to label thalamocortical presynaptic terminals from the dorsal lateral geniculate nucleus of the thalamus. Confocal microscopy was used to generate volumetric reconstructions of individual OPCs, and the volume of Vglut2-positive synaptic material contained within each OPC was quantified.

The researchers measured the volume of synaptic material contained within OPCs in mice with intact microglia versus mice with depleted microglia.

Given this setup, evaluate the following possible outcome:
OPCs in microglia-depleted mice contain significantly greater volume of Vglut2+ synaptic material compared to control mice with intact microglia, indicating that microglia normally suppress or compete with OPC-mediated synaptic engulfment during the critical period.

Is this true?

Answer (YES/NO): NO